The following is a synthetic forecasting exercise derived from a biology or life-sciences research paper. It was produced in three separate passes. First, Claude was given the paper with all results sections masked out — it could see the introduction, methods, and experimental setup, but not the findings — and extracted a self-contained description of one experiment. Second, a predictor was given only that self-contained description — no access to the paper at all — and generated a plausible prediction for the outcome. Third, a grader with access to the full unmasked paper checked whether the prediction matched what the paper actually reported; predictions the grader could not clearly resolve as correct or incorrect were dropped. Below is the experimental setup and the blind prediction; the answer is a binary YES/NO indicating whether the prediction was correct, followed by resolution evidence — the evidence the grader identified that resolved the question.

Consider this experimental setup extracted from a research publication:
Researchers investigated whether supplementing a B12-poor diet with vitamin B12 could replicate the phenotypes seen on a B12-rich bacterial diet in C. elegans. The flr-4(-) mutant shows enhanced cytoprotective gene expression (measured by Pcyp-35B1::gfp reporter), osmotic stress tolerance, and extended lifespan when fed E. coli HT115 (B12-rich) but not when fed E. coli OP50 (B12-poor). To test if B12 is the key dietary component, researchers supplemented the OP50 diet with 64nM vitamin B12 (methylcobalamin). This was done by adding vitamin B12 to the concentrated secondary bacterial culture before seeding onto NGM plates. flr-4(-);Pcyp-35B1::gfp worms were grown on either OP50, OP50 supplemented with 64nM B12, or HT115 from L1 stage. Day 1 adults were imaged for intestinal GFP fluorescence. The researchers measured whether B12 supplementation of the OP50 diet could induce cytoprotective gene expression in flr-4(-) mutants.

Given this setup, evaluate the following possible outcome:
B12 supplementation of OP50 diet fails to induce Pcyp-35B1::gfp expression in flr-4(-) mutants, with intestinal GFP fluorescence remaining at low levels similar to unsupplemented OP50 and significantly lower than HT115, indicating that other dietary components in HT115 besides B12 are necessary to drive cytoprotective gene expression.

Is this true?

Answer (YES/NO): NO